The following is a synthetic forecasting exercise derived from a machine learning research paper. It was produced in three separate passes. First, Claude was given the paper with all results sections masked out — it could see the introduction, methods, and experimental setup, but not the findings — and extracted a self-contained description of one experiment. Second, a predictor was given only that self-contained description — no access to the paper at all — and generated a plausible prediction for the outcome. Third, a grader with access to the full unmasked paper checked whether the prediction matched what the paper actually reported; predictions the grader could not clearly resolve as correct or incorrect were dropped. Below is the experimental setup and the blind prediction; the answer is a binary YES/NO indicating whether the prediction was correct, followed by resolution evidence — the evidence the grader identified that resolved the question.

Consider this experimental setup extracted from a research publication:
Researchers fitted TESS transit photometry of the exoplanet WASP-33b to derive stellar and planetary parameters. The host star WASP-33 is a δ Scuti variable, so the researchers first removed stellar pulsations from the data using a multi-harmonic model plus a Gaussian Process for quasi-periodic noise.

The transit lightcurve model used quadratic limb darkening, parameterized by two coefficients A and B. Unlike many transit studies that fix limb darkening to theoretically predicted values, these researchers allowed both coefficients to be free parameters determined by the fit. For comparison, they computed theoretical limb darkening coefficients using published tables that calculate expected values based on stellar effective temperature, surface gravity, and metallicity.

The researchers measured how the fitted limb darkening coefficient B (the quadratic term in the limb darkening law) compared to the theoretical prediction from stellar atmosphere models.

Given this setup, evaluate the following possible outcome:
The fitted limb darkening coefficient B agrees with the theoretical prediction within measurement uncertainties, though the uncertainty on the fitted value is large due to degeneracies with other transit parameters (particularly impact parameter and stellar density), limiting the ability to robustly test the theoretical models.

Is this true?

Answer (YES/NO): NO